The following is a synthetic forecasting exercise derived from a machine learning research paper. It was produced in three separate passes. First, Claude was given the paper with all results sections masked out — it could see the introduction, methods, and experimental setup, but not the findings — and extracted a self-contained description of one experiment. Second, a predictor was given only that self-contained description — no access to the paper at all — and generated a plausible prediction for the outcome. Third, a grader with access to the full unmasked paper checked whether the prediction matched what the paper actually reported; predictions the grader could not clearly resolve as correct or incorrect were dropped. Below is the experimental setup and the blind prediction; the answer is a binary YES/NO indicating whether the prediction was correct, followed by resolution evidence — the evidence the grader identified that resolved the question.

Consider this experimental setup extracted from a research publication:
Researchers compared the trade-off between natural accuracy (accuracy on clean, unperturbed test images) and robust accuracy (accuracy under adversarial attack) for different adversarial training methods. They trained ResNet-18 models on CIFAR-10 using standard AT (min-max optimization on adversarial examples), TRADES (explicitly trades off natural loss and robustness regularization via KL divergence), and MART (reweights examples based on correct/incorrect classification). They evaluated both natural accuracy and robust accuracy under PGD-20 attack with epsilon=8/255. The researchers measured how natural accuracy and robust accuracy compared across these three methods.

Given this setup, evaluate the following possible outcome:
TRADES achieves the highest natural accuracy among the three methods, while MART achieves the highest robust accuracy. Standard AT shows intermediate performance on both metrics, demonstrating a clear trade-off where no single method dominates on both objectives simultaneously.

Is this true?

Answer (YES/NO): NO